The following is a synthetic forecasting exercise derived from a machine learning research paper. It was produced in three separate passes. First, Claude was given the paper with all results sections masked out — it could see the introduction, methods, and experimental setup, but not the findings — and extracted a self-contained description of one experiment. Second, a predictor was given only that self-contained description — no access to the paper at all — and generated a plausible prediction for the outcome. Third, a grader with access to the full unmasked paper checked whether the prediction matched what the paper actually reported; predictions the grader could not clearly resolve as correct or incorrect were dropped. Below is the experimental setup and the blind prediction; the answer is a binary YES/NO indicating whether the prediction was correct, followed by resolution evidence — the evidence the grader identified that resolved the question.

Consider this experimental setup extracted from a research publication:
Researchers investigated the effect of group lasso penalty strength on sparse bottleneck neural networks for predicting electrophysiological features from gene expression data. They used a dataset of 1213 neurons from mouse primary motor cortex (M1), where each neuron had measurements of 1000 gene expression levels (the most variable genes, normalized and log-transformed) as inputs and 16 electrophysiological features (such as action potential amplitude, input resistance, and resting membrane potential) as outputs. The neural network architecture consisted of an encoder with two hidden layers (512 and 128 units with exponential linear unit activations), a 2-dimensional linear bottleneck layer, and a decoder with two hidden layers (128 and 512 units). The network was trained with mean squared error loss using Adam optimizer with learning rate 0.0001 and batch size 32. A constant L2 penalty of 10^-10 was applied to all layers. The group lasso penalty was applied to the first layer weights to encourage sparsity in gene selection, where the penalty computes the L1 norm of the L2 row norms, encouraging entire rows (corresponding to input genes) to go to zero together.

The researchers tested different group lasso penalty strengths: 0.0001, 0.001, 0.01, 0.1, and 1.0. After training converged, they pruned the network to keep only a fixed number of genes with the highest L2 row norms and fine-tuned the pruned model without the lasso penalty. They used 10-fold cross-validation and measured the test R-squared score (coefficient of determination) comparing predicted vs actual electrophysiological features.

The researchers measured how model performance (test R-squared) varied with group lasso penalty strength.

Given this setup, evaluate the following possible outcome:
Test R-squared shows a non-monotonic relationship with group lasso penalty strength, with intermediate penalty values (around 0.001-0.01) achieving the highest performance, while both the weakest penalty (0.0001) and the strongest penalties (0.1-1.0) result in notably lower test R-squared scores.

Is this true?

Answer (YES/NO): NO